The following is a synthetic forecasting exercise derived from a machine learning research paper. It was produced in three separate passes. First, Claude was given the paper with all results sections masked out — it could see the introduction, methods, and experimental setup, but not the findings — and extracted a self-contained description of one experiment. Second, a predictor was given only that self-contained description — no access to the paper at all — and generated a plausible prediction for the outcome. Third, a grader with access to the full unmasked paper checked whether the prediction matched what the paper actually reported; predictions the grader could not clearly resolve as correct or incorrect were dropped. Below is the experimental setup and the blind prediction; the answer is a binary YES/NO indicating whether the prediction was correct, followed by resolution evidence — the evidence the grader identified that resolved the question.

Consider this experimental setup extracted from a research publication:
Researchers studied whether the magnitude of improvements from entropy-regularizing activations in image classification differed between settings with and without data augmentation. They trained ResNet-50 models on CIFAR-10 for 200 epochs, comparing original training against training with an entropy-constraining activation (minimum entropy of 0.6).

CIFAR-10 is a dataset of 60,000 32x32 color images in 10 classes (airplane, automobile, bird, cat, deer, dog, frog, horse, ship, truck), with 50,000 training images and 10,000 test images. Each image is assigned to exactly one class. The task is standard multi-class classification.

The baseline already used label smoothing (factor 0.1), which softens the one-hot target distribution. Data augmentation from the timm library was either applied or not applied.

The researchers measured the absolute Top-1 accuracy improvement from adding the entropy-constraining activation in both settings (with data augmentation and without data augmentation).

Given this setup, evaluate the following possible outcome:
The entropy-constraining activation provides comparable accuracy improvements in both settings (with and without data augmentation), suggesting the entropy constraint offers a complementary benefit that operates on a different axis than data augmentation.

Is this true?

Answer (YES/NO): NO